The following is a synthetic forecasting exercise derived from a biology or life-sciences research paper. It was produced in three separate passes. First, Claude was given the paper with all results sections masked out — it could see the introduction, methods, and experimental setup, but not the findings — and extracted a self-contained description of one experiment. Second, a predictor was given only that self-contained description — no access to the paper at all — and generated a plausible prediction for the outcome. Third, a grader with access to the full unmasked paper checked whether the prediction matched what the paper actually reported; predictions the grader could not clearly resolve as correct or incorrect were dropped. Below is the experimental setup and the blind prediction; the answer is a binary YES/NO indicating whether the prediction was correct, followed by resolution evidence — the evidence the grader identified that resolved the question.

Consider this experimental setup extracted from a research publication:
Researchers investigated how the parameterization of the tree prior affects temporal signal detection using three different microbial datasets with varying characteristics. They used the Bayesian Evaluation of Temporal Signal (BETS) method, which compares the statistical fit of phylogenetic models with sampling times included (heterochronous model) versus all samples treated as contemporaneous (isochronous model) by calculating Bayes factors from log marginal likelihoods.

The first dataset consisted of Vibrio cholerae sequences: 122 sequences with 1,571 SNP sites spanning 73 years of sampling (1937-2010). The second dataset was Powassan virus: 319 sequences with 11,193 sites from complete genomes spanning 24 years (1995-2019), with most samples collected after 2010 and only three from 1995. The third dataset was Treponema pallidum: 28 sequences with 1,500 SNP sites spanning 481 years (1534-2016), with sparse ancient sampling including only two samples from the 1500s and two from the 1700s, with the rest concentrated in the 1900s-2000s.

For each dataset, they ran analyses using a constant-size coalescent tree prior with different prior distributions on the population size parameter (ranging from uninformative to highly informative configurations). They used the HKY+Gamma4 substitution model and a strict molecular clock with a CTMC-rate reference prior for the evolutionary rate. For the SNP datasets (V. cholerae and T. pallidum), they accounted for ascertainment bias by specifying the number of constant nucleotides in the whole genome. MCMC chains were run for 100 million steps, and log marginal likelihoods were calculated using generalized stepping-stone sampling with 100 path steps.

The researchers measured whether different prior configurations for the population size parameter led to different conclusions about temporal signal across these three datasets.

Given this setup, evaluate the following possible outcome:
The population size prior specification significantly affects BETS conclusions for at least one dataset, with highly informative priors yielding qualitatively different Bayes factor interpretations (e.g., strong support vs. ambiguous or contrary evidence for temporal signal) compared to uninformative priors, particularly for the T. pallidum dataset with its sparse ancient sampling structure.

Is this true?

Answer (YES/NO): NO